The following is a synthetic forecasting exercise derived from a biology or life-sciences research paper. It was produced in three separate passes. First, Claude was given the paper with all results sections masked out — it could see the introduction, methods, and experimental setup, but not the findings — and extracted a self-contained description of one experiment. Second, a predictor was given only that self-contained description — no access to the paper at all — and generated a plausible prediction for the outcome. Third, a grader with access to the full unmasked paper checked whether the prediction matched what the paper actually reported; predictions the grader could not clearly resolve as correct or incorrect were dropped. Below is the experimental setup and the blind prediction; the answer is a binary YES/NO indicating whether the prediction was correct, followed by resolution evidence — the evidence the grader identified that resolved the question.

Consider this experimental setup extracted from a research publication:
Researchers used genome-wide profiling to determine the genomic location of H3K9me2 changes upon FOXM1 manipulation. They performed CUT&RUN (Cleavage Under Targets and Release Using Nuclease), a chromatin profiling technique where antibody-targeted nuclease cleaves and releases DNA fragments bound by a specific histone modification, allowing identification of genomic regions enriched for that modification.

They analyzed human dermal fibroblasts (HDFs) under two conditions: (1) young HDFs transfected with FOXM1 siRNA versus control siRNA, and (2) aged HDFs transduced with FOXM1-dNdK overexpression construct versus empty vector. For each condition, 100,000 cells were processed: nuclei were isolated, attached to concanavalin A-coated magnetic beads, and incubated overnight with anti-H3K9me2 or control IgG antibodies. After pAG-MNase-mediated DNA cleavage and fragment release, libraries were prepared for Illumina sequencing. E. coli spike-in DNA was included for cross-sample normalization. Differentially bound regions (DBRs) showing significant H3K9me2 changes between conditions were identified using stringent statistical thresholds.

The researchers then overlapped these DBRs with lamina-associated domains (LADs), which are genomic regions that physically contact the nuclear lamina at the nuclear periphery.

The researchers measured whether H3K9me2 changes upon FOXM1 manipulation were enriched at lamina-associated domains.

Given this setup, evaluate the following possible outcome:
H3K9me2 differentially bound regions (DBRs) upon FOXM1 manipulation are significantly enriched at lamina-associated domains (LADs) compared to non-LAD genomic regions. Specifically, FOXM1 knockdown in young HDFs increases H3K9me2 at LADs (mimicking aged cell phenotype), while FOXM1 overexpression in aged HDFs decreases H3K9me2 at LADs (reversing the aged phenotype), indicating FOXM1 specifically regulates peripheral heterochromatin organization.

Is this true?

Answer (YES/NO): NO